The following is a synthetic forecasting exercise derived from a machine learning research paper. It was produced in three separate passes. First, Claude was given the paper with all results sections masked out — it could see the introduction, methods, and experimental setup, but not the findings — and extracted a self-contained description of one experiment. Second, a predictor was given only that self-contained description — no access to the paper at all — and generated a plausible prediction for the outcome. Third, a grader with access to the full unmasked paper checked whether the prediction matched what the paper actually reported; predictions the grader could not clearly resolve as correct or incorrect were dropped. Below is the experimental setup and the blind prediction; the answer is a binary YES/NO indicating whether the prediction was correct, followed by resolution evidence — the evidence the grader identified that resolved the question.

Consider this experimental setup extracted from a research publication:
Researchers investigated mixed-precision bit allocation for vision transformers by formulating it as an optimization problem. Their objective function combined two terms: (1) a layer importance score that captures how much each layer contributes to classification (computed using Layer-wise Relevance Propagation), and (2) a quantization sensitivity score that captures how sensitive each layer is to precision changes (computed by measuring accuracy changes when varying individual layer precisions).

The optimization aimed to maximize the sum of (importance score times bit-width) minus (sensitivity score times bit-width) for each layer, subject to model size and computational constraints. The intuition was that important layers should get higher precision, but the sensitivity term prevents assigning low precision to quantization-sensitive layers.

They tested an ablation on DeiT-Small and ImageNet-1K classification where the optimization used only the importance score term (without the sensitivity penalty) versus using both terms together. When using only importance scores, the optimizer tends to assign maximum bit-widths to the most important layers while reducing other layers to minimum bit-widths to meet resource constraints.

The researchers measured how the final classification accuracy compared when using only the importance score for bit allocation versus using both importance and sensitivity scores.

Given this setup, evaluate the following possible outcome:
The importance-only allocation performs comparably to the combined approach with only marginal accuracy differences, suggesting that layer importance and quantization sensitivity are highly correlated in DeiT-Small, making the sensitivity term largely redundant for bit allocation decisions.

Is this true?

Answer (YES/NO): NO